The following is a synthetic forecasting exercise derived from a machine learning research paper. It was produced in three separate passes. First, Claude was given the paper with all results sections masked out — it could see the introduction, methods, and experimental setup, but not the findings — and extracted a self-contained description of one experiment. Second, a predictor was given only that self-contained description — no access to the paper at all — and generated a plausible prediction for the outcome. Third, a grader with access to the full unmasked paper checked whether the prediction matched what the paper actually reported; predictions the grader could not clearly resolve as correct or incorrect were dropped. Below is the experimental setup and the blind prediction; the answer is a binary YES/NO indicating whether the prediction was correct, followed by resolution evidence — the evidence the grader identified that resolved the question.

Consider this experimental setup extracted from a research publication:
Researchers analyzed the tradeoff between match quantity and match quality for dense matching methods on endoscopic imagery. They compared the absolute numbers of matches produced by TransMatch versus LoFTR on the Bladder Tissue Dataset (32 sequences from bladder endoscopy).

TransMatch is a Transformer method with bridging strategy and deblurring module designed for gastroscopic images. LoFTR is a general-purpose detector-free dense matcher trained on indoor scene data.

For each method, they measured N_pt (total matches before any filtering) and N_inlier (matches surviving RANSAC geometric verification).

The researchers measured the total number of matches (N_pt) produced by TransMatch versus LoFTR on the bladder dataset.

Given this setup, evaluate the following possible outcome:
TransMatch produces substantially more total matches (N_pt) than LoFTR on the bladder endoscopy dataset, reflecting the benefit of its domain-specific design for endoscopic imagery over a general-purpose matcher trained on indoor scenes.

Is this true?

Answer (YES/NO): NO